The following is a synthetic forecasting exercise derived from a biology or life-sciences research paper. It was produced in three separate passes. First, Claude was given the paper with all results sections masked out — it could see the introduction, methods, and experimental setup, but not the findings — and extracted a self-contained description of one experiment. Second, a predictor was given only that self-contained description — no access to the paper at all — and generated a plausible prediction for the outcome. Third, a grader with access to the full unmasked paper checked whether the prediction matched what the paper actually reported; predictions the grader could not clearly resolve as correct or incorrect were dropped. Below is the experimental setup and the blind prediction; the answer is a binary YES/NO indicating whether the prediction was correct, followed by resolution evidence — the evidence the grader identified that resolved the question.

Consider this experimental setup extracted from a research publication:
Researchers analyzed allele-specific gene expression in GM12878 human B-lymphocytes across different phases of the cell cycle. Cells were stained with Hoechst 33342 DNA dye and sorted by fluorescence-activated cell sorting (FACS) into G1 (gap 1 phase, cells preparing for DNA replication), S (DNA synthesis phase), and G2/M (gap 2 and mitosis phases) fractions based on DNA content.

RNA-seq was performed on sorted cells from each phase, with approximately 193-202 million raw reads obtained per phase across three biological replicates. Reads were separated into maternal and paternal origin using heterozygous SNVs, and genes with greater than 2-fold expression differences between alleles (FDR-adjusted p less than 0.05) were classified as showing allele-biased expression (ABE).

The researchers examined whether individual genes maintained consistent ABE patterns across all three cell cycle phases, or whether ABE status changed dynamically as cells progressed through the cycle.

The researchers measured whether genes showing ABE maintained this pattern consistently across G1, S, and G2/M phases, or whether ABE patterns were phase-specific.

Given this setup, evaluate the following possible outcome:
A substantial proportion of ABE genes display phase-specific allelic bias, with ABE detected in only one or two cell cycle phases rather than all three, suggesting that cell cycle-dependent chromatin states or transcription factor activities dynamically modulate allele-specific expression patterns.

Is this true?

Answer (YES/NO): YES